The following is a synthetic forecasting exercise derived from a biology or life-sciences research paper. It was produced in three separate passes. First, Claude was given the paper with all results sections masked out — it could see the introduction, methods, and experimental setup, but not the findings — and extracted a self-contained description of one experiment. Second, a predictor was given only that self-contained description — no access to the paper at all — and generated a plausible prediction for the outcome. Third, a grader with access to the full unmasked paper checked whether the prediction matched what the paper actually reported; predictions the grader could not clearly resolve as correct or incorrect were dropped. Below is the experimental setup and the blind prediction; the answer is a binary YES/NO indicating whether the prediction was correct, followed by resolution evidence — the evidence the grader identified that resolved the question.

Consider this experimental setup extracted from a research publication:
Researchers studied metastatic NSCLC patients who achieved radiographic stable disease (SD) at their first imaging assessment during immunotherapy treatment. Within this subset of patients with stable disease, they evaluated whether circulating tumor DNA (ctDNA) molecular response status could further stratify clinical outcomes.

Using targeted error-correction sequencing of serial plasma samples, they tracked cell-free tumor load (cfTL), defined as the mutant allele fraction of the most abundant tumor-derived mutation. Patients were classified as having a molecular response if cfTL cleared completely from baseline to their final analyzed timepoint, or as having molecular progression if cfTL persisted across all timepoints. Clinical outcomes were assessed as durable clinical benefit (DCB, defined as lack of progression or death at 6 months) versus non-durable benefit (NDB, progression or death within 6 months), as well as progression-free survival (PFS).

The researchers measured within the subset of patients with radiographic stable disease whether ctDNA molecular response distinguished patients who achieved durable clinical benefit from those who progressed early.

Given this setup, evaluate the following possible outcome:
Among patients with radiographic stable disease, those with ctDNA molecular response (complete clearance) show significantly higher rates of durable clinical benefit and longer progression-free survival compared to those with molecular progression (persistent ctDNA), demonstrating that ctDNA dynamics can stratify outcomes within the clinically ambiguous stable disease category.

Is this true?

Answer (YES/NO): YES